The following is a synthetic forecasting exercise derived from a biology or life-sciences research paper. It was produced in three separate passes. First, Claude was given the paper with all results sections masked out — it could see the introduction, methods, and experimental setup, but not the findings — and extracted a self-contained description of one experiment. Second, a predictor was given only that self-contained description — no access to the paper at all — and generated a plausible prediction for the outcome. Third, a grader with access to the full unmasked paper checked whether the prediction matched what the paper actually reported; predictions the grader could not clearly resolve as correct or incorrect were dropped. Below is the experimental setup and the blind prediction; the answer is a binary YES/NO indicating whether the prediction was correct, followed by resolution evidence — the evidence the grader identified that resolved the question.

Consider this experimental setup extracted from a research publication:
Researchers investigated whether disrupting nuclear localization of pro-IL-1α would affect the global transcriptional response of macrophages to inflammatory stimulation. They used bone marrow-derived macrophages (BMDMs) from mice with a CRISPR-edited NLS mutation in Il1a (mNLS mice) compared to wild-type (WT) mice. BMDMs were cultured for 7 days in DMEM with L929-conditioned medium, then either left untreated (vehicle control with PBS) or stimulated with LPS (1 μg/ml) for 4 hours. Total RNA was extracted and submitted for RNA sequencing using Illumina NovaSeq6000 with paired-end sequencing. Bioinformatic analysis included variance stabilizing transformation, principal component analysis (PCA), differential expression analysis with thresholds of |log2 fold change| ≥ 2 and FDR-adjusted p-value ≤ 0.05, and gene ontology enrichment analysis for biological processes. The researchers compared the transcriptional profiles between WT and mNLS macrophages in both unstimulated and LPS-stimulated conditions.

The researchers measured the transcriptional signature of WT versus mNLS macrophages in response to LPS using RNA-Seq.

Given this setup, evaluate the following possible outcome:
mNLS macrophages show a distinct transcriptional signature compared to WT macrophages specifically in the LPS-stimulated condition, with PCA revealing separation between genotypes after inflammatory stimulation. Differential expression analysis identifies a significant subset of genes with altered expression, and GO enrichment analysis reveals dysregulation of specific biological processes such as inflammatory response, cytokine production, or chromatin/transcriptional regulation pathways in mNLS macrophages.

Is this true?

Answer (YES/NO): NO